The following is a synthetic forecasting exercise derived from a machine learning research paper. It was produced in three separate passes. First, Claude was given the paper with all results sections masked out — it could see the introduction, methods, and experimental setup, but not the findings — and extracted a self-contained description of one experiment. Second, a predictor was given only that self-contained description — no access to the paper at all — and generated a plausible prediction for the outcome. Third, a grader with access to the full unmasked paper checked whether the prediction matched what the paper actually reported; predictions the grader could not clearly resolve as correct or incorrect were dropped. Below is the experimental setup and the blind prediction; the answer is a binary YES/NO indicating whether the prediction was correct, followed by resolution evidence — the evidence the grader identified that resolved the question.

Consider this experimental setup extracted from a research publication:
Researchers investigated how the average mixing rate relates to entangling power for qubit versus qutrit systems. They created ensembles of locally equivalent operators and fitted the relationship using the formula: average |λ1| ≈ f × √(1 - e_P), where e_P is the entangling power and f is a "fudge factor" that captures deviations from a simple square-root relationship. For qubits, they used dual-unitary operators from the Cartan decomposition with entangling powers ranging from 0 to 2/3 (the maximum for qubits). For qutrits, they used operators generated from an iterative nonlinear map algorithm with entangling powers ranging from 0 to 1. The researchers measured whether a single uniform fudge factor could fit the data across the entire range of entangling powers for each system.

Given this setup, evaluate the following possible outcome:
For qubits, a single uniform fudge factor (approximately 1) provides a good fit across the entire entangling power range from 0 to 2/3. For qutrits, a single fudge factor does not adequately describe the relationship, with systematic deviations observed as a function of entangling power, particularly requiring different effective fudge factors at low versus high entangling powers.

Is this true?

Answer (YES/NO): YES